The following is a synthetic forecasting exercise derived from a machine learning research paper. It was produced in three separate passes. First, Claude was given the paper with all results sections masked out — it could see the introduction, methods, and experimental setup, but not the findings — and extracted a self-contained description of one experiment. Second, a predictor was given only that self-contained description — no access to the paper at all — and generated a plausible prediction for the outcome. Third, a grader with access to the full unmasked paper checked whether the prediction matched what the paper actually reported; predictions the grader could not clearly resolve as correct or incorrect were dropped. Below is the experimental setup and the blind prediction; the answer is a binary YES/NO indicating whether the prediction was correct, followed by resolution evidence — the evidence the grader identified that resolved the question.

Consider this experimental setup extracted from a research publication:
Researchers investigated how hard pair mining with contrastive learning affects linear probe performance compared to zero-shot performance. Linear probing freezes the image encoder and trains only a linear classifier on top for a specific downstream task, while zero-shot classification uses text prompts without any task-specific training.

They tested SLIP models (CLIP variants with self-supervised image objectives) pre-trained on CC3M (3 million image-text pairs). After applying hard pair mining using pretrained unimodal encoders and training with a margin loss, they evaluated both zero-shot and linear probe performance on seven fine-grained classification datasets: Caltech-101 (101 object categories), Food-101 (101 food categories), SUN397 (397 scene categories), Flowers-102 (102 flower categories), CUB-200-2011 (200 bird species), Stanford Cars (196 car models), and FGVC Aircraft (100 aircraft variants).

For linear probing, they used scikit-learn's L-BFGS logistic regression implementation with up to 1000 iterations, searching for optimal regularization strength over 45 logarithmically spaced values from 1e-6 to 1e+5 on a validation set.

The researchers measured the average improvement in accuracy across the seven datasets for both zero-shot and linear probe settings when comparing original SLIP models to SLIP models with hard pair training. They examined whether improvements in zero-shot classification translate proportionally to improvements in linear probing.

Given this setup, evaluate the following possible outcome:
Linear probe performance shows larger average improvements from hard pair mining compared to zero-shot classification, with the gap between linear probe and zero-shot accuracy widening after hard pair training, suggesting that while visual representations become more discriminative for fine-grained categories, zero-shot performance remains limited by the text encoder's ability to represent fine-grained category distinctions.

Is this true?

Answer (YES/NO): NO